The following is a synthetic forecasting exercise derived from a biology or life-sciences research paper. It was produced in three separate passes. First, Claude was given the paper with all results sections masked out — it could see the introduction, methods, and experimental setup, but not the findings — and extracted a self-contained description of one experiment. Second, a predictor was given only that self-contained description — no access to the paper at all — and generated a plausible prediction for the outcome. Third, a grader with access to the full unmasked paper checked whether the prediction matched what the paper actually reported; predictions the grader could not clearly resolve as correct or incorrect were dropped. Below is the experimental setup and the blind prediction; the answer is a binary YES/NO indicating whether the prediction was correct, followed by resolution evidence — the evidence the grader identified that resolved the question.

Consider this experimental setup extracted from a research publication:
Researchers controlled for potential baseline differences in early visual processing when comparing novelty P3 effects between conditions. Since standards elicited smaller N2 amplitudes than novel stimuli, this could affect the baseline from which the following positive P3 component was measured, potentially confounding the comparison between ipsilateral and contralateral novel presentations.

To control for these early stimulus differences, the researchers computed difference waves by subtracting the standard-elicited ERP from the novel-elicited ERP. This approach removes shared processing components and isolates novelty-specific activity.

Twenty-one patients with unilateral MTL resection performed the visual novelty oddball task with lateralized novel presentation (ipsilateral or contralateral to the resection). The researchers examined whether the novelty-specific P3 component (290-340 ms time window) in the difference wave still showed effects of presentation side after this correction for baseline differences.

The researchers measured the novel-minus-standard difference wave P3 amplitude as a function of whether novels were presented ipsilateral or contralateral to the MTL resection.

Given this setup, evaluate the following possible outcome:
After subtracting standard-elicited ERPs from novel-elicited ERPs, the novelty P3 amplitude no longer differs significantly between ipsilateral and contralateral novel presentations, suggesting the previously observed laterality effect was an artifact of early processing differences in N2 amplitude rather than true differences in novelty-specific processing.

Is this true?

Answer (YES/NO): NO